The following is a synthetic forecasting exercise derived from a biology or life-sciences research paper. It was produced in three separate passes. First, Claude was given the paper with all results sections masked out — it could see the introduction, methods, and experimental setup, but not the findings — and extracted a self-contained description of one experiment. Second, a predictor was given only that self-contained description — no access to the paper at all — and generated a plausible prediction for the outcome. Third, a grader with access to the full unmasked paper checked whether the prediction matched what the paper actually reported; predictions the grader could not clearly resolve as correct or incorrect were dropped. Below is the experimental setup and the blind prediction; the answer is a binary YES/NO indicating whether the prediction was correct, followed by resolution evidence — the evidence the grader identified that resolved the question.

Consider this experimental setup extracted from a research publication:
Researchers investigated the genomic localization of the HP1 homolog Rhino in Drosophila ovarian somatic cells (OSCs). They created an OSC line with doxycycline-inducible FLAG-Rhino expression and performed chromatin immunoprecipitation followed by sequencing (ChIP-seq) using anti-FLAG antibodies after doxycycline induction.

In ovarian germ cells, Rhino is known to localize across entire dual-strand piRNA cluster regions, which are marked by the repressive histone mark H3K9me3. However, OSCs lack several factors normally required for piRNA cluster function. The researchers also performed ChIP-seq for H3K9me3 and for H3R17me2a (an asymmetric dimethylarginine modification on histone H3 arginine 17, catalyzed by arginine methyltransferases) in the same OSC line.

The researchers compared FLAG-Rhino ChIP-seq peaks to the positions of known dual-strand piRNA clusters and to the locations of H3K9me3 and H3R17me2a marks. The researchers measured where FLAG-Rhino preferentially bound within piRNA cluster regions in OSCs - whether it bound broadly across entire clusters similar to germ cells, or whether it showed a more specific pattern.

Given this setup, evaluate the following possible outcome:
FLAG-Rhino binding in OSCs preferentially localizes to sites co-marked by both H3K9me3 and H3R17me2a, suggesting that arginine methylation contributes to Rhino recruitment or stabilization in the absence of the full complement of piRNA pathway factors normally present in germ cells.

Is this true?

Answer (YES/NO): YES